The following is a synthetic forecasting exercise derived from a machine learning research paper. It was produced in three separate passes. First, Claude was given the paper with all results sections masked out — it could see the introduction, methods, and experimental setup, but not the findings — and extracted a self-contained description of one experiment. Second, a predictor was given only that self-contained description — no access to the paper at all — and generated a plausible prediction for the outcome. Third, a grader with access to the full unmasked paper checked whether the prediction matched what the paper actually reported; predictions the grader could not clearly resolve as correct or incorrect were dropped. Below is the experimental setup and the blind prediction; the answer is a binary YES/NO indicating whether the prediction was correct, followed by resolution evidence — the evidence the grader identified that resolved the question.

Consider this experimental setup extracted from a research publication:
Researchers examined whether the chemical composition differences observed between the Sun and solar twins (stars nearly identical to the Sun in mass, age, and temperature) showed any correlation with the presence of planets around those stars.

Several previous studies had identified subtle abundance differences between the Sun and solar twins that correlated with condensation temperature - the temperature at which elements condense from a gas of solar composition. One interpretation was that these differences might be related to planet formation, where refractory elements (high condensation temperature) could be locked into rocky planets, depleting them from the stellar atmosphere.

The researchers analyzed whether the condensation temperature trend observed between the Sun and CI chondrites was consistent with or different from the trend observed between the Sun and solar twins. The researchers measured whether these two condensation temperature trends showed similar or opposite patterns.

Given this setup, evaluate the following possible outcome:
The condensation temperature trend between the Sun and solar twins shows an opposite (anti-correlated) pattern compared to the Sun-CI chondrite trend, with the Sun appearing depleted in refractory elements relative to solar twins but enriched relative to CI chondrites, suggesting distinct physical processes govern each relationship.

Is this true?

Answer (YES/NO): YES